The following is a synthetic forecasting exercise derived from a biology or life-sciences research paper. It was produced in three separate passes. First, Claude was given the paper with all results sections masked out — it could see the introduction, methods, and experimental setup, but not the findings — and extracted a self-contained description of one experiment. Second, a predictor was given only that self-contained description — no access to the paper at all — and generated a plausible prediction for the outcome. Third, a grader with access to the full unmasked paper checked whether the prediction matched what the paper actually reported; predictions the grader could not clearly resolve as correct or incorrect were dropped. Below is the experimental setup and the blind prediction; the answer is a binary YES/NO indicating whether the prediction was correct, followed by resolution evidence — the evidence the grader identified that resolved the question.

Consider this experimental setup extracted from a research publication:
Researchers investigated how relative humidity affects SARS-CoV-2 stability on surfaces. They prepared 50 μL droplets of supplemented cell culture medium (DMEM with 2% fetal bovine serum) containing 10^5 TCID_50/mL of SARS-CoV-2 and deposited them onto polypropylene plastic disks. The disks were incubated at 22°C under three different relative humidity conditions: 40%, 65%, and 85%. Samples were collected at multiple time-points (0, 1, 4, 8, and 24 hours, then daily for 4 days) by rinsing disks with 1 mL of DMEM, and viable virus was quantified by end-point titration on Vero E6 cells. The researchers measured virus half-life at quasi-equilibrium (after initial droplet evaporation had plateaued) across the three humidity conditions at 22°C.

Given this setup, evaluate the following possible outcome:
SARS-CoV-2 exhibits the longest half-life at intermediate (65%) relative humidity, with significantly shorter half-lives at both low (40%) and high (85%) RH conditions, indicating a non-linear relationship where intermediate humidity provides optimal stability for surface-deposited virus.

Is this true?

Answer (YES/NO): NO